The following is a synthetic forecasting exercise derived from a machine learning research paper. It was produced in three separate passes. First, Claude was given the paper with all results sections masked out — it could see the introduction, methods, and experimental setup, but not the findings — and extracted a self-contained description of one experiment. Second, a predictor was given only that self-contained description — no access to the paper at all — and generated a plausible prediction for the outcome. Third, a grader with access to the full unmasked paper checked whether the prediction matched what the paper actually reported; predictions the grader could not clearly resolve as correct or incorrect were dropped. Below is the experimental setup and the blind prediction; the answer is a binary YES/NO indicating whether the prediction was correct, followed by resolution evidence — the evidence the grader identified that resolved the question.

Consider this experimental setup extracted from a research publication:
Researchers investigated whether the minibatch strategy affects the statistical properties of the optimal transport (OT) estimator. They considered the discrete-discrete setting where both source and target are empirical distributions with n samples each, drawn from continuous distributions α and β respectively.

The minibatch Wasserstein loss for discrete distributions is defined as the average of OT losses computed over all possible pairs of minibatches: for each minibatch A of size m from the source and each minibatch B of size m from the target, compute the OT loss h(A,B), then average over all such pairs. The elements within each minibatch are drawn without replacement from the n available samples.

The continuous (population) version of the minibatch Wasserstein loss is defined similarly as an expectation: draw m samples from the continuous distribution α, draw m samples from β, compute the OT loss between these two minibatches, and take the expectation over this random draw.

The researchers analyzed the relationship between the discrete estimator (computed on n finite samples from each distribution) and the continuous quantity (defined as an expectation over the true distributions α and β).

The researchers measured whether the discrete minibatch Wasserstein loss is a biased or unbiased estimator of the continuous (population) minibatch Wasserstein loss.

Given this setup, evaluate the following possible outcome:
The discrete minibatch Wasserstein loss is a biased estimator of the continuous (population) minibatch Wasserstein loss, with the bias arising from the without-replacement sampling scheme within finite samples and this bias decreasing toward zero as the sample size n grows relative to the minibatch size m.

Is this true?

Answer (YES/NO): NO